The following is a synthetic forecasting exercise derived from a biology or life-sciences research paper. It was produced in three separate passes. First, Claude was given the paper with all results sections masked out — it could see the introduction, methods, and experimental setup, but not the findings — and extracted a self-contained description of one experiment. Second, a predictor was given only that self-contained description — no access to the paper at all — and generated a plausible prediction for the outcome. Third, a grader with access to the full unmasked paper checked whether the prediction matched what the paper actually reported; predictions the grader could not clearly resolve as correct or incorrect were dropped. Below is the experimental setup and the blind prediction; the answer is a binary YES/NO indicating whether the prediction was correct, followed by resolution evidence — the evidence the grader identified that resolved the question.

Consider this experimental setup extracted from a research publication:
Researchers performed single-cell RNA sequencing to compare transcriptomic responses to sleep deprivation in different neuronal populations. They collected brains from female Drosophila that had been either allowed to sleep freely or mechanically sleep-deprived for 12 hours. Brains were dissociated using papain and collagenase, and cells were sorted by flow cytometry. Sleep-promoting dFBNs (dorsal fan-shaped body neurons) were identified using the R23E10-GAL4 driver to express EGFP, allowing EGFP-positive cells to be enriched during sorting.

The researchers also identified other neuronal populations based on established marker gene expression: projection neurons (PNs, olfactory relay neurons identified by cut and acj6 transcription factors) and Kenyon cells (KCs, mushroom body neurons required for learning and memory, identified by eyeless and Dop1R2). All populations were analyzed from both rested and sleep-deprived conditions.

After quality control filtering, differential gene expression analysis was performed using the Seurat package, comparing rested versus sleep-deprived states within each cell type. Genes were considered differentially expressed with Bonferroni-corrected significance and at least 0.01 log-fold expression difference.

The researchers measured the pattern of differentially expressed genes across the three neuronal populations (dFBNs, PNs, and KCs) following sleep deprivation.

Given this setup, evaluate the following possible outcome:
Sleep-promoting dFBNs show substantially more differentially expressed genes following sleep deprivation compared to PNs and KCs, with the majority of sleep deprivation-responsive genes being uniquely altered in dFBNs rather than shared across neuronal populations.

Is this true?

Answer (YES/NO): YES